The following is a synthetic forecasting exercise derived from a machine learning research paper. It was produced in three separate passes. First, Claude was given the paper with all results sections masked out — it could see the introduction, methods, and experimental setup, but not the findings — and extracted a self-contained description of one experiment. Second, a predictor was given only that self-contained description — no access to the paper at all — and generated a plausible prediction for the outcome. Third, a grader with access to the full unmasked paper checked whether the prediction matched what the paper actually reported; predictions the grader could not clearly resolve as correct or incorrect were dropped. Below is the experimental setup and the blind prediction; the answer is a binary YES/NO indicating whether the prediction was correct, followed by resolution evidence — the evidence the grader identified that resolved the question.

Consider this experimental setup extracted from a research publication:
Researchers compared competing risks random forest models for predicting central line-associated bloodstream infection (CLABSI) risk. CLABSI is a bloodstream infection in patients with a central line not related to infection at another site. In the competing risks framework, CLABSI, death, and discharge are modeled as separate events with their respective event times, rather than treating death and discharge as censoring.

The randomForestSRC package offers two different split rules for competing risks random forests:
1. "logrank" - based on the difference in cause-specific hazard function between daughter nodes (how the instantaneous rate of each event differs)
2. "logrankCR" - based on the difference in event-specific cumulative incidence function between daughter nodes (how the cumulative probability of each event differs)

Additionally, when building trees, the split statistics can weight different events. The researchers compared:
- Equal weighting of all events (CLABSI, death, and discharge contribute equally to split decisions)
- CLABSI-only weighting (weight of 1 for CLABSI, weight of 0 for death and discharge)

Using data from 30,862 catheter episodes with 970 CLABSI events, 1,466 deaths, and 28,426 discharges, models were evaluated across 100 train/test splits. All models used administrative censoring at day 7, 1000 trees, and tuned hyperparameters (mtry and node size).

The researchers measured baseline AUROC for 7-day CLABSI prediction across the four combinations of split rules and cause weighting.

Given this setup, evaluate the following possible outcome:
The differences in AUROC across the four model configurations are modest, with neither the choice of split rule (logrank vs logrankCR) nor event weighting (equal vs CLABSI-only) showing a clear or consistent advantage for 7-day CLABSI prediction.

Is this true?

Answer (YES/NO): YES